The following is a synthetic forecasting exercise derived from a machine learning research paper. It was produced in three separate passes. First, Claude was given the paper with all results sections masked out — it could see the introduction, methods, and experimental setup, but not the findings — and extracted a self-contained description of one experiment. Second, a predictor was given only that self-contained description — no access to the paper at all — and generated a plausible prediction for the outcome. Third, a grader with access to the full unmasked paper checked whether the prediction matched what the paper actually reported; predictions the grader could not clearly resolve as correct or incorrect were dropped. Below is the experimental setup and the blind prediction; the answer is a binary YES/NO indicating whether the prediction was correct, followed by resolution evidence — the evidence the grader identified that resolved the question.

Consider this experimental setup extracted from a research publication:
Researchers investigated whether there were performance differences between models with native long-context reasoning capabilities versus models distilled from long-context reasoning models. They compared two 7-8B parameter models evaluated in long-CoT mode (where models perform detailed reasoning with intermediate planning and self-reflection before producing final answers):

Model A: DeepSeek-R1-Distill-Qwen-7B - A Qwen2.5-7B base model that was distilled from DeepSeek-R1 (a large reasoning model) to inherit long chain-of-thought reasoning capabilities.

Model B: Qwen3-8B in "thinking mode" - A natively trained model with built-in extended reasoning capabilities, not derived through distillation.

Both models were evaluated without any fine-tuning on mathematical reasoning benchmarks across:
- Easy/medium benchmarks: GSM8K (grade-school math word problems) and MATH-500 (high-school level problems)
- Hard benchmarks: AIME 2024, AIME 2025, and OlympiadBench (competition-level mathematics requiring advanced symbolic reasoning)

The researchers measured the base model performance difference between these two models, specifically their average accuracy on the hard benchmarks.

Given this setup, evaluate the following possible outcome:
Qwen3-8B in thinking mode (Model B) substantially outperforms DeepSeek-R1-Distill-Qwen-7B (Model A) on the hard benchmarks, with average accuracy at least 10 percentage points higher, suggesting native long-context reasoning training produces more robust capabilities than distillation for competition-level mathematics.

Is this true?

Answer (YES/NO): YES